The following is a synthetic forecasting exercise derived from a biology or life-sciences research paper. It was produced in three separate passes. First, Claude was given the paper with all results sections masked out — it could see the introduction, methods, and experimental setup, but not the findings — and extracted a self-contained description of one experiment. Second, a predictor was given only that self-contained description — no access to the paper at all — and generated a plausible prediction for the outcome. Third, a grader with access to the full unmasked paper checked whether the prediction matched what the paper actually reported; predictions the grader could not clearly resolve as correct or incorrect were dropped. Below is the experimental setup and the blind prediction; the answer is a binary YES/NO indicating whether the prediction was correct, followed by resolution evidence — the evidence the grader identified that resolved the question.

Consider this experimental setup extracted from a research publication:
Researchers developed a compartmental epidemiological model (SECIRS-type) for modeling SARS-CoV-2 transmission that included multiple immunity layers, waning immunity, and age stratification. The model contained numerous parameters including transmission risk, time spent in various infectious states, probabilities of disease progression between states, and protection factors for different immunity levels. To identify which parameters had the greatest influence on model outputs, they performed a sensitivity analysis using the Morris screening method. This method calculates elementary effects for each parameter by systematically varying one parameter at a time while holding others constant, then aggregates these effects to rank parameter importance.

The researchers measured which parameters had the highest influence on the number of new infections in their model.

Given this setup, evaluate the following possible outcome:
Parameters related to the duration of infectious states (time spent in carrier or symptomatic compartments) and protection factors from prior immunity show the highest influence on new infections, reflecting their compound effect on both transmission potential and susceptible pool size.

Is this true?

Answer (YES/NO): NO